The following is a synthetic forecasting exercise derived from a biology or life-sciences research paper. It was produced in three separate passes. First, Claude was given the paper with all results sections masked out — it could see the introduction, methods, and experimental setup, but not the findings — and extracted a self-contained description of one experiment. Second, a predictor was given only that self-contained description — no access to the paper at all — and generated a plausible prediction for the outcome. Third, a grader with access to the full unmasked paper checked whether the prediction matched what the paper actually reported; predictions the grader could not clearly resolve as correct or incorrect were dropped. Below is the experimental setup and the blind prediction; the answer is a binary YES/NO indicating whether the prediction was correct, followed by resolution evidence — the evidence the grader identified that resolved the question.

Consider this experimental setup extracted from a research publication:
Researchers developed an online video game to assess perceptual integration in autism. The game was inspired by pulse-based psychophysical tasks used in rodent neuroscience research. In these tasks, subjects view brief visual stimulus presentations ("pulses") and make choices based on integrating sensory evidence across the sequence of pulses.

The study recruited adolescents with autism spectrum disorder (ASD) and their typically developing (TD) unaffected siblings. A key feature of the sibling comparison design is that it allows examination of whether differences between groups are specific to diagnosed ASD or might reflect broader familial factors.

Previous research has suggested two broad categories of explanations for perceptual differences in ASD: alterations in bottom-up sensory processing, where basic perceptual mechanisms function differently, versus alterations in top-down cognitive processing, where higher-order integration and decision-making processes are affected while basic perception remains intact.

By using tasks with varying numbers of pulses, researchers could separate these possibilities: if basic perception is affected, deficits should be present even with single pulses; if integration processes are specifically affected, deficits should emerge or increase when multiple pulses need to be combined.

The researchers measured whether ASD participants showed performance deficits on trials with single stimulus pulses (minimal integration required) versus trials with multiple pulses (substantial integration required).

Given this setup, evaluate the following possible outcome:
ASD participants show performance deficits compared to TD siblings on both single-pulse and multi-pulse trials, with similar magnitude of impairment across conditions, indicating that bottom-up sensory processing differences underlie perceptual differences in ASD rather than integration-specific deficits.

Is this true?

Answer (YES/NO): NO